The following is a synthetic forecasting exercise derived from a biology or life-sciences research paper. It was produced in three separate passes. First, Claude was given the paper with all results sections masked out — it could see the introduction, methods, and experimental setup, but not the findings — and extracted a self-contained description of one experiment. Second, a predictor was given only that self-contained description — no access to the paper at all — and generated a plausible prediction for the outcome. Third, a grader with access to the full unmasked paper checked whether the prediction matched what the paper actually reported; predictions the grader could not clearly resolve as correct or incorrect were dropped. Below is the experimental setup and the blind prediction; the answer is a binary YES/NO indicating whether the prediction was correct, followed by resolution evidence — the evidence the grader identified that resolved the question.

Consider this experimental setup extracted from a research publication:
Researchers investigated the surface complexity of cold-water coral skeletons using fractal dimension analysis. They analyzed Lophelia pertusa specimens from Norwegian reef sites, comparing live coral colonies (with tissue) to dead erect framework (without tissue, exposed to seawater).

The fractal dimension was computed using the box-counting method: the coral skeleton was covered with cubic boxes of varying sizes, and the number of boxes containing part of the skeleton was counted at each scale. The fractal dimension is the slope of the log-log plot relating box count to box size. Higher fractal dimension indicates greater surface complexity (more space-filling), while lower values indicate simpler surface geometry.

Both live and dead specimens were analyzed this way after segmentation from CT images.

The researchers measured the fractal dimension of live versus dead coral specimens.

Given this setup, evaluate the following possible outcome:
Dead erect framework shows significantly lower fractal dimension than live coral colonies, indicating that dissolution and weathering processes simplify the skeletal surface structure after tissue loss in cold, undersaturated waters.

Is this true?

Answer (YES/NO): NO